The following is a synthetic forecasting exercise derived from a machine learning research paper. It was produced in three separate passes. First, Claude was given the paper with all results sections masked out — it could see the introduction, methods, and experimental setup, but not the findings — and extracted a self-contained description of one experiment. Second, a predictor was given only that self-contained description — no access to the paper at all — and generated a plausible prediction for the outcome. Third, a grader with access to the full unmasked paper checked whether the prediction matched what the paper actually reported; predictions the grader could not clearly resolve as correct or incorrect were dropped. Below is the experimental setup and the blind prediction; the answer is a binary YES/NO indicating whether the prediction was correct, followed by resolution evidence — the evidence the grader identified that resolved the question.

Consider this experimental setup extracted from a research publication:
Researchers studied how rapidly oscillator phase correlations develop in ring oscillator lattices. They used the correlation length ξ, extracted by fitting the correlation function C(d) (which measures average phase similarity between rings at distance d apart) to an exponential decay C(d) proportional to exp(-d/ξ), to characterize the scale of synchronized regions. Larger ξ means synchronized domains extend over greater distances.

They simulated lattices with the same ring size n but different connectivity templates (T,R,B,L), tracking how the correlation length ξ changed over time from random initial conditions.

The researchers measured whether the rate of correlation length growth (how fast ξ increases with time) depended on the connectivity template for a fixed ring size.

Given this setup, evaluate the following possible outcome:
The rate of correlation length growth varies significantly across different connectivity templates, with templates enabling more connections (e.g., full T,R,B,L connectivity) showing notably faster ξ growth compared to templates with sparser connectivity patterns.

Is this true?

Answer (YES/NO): NO